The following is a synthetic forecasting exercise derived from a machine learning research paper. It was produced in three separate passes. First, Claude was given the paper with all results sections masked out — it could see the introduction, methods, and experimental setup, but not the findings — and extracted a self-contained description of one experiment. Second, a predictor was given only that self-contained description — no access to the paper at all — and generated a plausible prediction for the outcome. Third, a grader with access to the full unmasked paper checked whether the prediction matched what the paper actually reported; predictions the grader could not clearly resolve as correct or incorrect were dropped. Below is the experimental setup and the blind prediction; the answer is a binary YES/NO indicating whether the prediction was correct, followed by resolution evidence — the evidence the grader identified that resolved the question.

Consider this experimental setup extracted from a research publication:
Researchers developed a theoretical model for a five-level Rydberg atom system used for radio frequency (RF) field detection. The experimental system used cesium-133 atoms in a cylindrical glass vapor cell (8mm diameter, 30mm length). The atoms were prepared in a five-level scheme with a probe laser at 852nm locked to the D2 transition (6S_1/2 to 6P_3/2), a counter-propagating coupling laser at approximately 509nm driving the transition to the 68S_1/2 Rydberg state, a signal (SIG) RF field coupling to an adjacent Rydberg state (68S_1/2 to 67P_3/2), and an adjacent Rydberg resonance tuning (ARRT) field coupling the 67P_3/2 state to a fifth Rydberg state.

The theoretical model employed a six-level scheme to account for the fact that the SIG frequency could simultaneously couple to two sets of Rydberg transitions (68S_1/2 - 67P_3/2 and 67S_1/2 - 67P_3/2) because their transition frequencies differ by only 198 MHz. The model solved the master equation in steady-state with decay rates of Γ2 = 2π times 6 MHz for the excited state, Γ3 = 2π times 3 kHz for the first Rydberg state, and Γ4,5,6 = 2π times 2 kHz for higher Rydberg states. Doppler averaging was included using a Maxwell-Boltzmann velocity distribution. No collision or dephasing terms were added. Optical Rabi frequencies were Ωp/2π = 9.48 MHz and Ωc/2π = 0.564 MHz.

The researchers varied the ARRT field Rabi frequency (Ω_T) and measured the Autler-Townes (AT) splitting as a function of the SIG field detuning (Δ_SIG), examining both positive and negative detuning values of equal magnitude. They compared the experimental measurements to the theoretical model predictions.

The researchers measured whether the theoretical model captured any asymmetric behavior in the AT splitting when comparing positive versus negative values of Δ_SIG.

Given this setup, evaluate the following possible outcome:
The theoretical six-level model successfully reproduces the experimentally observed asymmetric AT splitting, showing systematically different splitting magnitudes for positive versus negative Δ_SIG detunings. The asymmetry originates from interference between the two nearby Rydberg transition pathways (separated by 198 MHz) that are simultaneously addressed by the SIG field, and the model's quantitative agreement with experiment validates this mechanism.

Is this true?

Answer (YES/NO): NO